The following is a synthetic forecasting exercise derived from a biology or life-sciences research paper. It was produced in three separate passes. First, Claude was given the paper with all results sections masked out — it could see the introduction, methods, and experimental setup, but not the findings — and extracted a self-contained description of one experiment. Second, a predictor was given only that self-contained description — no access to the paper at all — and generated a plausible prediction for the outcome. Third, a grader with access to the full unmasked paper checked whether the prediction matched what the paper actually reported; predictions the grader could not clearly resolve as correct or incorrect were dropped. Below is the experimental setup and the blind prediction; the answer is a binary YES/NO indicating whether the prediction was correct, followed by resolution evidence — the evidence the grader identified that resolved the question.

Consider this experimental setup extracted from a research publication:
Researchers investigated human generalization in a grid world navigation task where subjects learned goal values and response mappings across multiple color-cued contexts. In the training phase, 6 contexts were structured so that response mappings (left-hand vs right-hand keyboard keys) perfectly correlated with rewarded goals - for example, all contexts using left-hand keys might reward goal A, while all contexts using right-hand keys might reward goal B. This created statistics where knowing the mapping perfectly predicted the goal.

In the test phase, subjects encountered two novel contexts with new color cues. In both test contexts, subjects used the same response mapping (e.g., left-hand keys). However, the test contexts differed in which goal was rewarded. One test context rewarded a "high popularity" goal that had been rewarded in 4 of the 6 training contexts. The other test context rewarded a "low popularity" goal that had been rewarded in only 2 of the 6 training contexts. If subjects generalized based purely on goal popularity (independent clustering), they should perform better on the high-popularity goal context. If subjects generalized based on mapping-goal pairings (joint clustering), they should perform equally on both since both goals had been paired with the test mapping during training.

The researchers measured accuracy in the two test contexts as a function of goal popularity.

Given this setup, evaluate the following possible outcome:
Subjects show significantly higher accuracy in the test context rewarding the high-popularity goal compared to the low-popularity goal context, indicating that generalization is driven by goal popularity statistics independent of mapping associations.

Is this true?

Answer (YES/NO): YES